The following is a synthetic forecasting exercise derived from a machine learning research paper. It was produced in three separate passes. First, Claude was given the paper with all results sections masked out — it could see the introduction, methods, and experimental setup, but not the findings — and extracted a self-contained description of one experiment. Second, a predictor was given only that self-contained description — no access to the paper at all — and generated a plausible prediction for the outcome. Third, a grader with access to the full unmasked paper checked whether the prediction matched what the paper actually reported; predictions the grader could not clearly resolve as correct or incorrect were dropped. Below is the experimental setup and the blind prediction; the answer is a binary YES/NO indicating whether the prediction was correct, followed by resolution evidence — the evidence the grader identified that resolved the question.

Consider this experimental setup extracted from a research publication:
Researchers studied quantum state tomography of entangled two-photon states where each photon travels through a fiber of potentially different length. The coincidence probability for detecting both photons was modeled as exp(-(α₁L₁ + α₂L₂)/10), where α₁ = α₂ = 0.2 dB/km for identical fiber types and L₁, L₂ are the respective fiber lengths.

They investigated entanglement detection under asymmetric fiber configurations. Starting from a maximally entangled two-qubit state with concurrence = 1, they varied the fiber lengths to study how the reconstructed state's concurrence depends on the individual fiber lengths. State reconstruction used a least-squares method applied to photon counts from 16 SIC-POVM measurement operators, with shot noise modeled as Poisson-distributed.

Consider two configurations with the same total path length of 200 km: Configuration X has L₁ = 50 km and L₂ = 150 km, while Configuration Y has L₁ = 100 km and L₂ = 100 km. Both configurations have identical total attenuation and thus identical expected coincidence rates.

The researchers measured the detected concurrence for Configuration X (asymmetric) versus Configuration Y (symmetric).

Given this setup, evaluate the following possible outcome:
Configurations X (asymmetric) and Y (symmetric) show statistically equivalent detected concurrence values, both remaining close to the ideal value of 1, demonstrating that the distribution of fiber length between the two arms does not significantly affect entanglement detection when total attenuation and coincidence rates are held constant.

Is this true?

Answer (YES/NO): NO